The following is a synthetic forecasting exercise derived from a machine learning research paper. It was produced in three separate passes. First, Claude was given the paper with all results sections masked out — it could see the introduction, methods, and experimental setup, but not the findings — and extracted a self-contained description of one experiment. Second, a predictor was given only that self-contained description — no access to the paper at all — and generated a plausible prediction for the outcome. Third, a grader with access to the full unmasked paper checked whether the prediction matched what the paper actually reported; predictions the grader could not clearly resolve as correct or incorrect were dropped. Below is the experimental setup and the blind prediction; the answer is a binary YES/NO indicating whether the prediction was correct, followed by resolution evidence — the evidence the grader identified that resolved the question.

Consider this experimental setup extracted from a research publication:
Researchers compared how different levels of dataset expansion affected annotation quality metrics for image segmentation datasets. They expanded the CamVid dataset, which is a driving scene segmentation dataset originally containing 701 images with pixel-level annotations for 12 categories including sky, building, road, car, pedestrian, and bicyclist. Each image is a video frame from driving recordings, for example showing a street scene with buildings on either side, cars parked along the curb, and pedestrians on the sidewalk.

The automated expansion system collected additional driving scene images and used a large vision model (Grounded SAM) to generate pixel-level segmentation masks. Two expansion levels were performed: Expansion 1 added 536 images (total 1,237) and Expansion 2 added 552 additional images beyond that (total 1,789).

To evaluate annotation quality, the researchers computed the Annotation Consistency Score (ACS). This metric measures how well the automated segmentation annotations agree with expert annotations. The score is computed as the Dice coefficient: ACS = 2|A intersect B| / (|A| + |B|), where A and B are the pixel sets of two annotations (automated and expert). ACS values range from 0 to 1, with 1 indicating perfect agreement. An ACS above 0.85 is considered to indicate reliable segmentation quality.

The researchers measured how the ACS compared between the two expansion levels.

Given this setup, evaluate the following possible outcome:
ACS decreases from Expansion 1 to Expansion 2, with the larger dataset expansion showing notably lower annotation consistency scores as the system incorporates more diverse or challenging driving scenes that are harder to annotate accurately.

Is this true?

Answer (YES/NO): NO